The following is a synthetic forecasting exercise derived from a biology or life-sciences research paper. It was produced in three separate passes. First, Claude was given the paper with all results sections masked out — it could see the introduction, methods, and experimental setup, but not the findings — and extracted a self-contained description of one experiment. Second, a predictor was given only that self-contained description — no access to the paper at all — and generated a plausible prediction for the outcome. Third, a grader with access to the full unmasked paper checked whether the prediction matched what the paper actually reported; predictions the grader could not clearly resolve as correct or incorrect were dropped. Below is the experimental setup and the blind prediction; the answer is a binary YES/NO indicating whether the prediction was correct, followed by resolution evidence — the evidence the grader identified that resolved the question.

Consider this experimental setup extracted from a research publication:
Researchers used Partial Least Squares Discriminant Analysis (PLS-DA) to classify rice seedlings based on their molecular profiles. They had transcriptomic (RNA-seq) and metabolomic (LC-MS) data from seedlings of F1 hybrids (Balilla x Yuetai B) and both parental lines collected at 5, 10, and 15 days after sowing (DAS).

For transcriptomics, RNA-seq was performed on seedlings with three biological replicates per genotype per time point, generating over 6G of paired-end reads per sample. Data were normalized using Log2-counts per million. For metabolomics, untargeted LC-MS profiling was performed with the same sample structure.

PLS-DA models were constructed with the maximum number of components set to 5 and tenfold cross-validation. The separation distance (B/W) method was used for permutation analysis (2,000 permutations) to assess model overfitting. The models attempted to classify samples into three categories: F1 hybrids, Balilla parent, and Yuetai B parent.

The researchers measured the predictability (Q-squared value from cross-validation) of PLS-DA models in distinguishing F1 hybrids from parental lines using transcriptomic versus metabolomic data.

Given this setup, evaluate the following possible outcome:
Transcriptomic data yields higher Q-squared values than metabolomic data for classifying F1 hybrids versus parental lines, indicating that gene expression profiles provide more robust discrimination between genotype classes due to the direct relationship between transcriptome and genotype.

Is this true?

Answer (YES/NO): NO